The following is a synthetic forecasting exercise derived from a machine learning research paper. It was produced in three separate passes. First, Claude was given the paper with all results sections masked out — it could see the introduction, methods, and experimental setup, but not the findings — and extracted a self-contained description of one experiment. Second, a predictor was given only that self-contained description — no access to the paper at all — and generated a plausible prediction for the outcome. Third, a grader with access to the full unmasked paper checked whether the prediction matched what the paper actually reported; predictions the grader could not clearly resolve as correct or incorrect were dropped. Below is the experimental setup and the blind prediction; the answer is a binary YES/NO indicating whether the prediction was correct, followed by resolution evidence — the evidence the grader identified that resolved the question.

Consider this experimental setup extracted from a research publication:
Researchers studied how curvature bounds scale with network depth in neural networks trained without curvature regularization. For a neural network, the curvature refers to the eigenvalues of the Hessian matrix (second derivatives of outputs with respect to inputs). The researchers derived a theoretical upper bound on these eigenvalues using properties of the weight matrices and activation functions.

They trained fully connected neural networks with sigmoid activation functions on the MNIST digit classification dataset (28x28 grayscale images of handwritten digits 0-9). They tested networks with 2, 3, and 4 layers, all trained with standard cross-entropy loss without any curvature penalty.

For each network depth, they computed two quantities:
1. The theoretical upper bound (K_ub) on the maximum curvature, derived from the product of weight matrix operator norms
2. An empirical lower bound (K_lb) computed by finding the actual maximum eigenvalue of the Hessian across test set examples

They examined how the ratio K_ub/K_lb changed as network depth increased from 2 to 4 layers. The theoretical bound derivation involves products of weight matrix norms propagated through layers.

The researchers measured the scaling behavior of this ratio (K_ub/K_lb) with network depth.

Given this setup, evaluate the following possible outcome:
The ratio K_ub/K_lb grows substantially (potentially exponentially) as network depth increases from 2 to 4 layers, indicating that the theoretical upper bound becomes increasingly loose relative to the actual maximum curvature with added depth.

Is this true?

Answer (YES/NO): YES